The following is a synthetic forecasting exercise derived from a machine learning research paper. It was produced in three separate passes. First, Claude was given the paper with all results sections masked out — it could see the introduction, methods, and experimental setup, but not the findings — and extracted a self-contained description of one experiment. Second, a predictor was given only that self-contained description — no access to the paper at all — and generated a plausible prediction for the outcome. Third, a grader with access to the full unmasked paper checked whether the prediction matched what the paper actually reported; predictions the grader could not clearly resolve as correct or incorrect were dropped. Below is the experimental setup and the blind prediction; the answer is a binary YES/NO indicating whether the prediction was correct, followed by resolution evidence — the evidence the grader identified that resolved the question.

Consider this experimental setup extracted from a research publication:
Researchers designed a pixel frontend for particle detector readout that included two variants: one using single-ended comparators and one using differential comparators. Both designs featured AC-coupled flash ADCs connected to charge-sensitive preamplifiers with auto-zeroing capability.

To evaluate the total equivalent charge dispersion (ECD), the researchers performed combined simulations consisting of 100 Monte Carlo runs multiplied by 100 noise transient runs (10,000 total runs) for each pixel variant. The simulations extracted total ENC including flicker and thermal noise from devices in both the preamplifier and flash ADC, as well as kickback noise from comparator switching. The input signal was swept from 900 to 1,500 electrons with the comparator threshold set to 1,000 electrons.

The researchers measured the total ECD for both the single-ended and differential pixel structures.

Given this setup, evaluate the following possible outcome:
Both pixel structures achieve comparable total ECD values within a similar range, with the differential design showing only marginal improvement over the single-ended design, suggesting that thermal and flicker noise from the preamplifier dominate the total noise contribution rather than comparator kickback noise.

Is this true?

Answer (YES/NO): NO